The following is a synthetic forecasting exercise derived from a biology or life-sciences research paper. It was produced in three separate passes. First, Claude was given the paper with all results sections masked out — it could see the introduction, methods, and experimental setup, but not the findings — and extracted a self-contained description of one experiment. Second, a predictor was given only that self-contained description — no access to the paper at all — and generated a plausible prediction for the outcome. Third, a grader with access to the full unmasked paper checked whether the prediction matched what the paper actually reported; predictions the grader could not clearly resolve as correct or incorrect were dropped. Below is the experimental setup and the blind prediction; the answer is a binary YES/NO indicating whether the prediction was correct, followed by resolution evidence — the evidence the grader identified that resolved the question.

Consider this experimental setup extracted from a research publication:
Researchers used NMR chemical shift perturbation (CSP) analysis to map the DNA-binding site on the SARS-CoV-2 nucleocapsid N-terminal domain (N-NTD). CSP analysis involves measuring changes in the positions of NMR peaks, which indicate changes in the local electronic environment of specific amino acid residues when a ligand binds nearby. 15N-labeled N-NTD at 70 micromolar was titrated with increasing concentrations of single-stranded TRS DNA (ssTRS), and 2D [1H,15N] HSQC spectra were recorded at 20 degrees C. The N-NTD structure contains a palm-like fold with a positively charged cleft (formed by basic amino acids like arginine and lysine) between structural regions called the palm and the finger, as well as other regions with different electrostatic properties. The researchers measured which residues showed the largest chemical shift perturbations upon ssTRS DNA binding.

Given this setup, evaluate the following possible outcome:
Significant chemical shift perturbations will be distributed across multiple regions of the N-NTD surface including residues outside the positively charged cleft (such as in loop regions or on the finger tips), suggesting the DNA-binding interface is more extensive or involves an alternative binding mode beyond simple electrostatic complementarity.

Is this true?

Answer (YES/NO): YES